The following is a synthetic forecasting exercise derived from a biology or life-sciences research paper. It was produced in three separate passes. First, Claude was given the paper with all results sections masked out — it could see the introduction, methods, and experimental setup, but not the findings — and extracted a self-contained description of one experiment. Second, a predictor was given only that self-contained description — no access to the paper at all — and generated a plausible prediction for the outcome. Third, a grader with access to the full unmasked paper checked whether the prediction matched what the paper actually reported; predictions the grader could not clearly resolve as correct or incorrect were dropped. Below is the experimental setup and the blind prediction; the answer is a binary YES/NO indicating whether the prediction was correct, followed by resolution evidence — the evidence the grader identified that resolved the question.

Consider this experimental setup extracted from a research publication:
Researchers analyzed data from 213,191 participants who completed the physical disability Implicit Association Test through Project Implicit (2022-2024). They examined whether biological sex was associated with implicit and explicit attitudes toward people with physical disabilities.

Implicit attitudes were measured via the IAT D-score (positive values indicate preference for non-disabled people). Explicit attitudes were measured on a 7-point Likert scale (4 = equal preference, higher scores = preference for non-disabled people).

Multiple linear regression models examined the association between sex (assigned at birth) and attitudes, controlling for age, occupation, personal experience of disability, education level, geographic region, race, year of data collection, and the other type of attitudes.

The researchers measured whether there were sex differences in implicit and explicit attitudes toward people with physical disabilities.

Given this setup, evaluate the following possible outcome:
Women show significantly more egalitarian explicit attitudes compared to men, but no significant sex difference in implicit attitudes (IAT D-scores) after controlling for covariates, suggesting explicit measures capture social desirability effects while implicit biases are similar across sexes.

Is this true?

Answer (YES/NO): NO